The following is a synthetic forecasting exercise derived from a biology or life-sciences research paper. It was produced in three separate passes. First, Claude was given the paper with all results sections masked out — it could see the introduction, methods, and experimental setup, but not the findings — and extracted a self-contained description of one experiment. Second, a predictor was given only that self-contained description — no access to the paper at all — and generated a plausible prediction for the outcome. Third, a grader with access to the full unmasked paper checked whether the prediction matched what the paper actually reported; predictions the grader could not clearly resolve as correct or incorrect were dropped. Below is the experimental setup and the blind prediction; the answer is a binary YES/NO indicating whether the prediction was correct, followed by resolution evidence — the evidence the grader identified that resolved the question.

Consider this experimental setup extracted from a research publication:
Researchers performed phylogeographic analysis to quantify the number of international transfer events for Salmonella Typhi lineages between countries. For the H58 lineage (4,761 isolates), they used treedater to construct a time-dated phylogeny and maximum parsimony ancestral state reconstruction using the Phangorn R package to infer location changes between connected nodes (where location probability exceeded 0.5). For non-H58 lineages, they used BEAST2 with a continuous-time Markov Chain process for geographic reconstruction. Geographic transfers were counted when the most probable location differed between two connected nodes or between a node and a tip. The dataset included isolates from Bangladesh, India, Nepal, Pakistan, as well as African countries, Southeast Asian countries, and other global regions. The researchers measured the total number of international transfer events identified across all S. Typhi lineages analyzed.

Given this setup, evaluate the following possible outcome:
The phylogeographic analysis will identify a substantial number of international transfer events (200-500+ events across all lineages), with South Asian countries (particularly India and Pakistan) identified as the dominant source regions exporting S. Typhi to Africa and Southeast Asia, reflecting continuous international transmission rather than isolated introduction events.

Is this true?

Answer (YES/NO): NO